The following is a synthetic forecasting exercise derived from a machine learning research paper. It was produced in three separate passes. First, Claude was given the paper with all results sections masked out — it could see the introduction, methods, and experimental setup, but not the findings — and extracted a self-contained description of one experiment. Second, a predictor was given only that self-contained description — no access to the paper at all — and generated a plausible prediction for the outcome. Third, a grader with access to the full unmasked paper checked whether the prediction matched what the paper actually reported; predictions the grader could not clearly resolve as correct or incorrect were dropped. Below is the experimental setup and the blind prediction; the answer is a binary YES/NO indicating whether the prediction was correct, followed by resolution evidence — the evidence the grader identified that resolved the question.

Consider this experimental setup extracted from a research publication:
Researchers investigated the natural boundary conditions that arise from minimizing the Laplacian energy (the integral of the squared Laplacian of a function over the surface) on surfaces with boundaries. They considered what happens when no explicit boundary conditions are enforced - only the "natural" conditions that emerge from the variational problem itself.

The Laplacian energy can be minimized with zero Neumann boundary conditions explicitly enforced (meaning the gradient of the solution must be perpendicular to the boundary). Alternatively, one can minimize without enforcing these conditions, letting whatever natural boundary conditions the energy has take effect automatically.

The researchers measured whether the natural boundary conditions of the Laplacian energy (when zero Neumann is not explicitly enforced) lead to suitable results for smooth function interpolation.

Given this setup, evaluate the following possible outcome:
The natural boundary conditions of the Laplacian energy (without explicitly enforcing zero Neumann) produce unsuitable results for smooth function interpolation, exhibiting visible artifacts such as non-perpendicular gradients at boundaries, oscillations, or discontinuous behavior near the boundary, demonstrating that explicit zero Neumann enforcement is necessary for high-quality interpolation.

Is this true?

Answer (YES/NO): NO